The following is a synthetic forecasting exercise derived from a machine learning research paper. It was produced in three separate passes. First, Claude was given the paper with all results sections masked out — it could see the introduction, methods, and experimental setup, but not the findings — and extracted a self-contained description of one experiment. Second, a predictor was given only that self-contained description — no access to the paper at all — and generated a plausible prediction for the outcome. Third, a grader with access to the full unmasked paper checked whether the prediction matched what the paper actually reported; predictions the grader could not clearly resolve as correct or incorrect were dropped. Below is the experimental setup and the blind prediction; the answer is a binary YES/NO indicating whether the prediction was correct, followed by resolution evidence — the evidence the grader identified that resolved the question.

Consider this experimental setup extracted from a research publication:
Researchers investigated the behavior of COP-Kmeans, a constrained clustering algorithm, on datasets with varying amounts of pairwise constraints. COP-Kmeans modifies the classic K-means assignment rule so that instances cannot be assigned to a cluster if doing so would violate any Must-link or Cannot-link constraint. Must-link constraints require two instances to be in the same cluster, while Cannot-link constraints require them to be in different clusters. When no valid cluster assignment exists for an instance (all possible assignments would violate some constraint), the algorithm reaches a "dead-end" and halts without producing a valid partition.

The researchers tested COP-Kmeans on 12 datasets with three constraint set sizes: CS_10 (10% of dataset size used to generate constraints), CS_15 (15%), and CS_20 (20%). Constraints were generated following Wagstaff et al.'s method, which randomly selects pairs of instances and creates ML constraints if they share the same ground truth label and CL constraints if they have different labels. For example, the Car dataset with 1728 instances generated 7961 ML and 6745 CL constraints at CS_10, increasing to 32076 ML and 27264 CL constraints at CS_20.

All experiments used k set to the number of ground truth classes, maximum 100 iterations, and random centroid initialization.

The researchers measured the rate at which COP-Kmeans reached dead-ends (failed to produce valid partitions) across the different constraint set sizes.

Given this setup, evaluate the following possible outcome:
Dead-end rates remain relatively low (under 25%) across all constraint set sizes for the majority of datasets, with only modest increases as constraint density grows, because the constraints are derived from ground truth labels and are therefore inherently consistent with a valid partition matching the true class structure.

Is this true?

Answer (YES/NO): NO